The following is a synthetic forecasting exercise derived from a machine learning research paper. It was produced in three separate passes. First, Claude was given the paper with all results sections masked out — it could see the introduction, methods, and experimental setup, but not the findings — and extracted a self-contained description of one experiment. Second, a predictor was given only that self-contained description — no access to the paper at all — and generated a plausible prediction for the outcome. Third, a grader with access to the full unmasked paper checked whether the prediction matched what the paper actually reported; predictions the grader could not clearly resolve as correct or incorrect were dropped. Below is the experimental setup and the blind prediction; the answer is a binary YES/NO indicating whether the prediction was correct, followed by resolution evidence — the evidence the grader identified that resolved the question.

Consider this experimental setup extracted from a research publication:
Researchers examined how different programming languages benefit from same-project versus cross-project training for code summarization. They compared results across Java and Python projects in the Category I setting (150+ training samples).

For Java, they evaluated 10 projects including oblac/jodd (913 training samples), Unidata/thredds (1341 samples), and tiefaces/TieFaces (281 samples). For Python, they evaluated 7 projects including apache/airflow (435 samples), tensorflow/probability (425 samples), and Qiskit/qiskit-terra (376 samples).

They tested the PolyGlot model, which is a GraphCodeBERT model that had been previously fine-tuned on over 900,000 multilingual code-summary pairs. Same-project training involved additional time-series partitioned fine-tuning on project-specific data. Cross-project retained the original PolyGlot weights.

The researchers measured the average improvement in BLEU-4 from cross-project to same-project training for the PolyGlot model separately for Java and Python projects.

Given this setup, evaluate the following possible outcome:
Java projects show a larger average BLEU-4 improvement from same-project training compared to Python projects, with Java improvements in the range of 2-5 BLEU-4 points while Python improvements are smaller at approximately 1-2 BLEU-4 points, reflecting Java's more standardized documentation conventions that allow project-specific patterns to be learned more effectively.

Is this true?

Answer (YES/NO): NO